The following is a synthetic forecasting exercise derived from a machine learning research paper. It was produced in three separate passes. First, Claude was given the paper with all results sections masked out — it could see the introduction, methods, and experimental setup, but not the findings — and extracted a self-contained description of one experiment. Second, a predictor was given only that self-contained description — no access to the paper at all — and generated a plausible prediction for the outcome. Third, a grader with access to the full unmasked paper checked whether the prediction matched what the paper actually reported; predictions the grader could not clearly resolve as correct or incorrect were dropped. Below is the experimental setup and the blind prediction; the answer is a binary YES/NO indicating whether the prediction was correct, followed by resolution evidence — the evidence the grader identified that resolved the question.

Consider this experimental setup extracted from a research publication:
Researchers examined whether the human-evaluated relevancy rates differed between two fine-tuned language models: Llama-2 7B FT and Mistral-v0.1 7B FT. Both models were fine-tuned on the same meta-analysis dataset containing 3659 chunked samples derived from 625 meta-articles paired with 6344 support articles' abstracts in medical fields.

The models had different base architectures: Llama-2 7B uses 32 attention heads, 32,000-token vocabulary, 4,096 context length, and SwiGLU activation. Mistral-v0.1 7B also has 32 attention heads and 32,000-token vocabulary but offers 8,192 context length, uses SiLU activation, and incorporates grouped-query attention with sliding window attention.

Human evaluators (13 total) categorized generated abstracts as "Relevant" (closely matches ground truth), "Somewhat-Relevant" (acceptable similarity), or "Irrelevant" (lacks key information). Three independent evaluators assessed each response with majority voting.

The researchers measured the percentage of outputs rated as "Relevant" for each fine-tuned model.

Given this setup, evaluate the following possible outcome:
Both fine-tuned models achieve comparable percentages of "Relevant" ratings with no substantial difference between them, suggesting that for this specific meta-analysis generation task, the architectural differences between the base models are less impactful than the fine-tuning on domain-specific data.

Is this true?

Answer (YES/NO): NO